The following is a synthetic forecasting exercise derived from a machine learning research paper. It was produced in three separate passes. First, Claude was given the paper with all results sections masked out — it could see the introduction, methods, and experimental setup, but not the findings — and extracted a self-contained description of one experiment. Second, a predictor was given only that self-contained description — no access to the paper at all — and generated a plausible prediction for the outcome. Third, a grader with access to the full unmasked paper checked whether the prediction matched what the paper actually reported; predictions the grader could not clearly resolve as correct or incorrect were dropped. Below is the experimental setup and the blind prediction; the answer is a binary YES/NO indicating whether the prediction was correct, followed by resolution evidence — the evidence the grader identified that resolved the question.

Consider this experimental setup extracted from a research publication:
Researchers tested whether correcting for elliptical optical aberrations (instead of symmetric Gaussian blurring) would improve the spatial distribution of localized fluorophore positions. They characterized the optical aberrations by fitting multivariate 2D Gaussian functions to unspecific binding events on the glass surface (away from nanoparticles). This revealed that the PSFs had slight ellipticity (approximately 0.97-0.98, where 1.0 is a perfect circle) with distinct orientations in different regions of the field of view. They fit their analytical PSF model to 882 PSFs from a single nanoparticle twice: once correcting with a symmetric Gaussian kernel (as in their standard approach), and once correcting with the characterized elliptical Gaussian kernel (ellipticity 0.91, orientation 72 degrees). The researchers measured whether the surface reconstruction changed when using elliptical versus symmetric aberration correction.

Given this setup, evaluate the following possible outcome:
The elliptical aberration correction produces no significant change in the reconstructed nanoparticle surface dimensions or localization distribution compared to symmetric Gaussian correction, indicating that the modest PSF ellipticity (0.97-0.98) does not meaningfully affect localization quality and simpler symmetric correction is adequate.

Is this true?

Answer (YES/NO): YES